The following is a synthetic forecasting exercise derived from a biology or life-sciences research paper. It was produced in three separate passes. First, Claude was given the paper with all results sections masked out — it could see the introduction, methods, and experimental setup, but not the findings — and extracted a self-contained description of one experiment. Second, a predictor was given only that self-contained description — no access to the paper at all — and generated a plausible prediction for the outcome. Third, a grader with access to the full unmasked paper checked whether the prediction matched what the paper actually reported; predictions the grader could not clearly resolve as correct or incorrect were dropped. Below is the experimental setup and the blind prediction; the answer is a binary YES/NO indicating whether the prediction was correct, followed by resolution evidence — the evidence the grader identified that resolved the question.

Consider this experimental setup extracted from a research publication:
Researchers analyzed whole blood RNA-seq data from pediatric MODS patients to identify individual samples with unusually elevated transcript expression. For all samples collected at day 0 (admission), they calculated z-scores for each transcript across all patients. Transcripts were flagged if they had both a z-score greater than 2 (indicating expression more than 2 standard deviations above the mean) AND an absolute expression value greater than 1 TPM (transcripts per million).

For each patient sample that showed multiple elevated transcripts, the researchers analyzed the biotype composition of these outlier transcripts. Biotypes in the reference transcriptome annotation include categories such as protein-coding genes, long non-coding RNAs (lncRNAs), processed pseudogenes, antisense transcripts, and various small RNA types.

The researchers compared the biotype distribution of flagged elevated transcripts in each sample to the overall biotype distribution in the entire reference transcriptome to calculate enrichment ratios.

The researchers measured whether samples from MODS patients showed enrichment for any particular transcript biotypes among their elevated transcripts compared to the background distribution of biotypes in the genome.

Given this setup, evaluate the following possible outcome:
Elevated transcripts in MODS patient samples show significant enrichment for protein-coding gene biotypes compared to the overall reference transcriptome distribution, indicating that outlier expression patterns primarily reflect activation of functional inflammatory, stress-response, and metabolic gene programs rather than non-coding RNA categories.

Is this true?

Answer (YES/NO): NO